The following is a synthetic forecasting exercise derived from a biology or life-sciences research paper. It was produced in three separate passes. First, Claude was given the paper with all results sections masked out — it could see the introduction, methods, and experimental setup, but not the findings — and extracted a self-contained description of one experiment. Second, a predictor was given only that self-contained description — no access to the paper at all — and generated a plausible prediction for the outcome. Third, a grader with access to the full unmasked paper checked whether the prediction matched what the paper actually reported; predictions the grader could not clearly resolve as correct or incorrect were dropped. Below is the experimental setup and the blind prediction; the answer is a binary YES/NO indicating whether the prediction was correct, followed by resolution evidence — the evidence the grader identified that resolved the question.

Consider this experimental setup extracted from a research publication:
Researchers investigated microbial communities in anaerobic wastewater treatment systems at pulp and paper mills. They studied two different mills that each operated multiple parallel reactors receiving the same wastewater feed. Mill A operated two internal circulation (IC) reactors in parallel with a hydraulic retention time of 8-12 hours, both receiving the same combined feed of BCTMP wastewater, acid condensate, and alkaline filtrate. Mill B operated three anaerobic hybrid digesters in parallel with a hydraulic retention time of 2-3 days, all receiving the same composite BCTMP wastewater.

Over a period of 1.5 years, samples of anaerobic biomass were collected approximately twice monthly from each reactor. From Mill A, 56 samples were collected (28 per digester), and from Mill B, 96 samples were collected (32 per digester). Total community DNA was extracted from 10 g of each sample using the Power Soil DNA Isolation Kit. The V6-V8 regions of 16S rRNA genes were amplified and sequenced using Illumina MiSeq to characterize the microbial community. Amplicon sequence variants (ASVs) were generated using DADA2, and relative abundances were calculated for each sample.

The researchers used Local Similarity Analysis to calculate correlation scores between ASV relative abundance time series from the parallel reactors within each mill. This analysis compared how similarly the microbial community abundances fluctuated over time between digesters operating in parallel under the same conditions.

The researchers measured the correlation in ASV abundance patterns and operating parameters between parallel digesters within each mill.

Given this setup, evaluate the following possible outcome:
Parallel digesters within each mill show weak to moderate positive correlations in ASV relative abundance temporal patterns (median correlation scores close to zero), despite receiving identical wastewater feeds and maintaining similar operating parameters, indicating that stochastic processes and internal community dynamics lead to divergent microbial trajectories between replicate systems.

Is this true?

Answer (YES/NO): NO